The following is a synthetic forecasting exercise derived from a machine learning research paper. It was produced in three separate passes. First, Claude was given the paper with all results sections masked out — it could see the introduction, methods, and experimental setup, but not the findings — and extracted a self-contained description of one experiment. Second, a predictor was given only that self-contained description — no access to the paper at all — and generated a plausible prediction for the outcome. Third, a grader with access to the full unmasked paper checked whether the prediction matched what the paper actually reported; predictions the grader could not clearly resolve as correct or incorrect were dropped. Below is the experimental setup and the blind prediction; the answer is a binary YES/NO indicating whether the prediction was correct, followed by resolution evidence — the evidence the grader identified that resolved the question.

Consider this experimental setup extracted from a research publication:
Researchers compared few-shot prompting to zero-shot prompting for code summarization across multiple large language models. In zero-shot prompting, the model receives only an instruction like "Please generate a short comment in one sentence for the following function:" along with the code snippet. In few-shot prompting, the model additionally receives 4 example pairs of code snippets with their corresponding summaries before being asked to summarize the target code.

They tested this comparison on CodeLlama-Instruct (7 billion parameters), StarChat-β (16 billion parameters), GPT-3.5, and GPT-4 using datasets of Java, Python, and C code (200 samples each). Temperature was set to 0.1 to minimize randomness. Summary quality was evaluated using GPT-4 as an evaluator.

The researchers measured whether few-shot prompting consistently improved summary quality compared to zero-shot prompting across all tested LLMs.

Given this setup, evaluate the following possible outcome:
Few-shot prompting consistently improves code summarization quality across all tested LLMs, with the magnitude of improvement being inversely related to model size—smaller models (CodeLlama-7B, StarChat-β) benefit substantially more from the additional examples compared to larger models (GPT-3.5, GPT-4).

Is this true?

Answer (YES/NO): NO